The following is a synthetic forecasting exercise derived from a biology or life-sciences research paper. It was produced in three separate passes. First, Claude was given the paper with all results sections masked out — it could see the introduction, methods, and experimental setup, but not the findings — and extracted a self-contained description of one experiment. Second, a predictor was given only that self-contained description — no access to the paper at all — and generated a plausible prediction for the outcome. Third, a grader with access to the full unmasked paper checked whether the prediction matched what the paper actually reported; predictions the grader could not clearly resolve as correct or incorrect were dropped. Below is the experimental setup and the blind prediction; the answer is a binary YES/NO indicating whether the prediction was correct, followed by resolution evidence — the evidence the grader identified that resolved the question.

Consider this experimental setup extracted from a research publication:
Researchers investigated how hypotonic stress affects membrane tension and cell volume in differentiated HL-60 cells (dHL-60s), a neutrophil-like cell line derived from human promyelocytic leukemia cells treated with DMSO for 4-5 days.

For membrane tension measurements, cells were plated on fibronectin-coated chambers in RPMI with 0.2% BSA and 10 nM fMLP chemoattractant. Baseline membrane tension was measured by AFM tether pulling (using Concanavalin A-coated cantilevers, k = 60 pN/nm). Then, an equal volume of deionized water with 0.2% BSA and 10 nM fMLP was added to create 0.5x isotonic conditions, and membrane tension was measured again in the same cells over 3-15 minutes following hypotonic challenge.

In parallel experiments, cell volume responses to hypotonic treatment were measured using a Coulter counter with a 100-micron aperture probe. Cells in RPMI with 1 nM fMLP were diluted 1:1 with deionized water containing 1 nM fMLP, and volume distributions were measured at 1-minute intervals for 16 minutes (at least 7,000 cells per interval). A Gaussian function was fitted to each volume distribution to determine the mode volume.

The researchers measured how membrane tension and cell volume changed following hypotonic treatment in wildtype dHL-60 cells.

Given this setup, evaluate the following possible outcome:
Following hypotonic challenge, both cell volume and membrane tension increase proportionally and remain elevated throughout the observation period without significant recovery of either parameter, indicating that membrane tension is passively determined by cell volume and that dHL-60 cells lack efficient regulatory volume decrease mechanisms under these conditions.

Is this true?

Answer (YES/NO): NO